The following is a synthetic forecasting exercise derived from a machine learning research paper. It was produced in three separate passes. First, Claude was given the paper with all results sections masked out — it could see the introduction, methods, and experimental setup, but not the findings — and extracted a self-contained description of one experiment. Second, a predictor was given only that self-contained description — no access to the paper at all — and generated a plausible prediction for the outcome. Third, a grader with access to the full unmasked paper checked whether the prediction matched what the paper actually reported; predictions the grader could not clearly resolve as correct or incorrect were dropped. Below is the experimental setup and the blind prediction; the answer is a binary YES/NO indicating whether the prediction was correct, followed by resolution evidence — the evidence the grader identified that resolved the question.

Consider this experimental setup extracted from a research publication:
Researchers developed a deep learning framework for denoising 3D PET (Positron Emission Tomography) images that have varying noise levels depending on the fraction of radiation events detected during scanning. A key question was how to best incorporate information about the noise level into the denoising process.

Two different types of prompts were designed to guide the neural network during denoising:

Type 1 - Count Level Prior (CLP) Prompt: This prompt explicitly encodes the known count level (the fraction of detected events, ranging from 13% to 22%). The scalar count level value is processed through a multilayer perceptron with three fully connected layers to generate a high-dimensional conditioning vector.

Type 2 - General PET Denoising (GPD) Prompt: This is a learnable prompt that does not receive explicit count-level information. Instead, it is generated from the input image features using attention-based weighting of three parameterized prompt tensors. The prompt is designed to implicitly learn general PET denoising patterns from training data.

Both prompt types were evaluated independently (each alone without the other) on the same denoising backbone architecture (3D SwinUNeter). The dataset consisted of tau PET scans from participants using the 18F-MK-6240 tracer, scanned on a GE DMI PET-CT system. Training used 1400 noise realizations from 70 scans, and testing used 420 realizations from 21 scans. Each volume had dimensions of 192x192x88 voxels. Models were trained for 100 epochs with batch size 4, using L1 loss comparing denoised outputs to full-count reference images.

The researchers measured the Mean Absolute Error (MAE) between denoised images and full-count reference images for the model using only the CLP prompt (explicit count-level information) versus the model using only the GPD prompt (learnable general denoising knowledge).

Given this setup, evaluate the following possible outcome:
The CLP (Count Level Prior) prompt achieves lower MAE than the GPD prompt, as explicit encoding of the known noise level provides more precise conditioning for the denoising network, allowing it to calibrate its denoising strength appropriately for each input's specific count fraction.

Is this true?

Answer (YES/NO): NO